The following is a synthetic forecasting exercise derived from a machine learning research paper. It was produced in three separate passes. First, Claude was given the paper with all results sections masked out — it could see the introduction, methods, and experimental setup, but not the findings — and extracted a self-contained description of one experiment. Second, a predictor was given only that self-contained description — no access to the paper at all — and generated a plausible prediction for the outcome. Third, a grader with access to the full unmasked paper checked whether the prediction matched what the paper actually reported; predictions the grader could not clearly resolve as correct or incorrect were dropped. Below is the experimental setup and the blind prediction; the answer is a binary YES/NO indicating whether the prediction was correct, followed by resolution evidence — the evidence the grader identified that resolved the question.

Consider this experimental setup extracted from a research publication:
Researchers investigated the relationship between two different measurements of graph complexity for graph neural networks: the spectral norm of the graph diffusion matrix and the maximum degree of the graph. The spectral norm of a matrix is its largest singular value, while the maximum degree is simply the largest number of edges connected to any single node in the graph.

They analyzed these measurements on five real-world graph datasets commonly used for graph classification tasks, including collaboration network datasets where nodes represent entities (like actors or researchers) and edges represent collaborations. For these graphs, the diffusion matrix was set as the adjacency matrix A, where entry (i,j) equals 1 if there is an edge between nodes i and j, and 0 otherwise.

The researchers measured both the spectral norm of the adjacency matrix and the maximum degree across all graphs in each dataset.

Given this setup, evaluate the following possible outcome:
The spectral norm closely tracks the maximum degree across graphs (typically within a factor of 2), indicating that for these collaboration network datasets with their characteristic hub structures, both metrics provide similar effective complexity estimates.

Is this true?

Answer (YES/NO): NO